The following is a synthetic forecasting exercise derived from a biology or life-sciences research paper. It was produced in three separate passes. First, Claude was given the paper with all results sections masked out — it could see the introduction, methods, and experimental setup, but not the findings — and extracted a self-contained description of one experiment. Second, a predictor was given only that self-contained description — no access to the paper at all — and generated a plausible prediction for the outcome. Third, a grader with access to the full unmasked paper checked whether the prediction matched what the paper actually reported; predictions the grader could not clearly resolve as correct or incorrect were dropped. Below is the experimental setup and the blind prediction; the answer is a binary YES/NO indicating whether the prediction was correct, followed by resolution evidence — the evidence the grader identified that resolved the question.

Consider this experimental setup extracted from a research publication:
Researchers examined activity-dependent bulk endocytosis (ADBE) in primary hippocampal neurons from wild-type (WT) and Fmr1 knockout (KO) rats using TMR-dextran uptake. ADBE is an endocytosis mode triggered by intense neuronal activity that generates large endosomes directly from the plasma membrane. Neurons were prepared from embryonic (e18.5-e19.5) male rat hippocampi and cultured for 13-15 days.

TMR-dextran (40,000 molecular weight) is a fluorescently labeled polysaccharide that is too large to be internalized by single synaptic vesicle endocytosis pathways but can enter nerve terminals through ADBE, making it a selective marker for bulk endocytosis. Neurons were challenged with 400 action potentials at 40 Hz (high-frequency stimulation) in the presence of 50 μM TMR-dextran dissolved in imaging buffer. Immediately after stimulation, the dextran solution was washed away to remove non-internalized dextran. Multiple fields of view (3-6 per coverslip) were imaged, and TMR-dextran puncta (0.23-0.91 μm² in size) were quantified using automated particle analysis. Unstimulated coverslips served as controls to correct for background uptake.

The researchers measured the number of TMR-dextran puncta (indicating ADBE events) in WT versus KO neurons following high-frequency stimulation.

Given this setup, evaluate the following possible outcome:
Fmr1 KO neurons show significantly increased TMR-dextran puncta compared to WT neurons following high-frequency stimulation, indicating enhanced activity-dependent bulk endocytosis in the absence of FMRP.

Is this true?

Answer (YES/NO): NO